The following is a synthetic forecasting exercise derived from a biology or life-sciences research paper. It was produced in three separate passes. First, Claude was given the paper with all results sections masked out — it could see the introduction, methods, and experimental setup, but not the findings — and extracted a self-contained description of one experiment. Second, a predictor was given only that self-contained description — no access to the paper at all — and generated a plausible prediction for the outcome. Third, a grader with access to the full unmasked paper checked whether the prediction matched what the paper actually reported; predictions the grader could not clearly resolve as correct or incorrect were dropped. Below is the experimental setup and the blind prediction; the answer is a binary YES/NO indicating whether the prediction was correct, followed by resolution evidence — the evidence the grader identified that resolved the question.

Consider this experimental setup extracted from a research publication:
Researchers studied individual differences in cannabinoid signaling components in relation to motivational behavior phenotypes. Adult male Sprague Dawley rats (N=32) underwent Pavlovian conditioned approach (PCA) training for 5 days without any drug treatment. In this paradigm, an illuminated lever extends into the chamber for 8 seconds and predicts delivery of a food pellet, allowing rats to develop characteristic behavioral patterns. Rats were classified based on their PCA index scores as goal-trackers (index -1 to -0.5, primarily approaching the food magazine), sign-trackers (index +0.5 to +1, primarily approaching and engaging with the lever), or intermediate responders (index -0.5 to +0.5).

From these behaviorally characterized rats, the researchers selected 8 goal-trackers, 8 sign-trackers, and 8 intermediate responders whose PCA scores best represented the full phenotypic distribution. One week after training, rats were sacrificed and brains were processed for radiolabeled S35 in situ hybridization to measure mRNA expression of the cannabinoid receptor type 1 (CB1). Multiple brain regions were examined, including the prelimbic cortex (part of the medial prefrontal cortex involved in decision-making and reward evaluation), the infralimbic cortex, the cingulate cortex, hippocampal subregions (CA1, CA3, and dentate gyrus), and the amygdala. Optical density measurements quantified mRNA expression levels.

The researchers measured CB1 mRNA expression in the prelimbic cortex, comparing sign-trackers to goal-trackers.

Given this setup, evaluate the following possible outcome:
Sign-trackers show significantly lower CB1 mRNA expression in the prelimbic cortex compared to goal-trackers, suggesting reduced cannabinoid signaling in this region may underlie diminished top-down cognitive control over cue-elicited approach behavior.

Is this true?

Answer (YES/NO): NO